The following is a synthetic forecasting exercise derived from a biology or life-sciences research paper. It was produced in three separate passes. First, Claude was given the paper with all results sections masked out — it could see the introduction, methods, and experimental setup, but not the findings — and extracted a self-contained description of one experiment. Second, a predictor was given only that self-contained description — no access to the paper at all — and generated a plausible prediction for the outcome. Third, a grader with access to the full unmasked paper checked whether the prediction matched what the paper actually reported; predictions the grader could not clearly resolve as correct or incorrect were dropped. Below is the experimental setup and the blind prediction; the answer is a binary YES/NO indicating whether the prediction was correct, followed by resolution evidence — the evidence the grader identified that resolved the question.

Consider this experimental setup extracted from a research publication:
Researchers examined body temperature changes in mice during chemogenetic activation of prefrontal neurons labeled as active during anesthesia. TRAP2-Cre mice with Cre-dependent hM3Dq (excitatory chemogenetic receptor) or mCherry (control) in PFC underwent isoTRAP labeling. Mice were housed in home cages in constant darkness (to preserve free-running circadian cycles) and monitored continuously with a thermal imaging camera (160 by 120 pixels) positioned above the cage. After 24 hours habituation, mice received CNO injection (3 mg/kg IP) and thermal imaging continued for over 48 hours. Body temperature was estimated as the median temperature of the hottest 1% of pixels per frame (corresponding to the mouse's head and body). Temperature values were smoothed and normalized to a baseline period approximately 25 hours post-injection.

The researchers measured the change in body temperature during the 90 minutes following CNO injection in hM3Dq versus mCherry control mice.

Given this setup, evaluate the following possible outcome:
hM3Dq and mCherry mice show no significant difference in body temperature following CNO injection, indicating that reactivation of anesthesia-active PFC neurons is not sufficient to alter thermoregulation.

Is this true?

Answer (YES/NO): NO